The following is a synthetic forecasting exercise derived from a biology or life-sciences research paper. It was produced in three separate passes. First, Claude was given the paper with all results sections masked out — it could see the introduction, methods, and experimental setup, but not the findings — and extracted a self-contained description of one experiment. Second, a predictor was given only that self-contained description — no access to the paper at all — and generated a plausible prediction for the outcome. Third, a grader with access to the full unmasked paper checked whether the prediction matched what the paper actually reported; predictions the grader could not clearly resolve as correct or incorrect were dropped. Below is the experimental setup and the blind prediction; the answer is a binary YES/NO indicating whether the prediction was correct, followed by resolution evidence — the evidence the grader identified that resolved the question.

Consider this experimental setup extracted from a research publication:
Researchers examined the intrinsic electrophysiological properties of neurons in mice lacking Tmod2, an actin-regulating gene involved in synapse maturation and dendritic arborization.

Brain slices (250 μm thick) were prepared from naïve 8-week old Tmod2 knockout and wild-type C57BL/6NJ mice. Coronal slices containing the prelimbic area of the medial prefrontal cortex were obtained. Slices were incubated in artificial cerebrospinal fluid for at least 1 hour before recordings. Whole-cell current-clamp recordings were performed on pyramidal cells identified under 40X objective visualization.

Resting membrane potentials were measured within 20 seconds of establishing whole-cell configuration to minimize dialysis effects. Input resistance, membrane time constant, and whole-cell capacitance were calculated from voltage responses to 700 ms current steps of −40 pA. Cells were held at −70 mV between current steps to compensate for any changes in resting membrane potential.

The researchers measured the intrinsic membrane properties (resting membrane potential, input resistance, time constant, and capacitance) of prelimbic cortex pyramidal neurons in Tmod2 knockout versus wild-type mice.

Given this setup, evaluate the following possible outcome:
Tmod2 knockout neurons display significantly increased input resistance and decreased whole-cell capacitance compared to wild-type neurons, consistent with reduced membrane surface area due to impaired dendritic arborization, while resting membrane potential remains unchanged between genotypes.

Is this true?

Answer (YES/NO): NO